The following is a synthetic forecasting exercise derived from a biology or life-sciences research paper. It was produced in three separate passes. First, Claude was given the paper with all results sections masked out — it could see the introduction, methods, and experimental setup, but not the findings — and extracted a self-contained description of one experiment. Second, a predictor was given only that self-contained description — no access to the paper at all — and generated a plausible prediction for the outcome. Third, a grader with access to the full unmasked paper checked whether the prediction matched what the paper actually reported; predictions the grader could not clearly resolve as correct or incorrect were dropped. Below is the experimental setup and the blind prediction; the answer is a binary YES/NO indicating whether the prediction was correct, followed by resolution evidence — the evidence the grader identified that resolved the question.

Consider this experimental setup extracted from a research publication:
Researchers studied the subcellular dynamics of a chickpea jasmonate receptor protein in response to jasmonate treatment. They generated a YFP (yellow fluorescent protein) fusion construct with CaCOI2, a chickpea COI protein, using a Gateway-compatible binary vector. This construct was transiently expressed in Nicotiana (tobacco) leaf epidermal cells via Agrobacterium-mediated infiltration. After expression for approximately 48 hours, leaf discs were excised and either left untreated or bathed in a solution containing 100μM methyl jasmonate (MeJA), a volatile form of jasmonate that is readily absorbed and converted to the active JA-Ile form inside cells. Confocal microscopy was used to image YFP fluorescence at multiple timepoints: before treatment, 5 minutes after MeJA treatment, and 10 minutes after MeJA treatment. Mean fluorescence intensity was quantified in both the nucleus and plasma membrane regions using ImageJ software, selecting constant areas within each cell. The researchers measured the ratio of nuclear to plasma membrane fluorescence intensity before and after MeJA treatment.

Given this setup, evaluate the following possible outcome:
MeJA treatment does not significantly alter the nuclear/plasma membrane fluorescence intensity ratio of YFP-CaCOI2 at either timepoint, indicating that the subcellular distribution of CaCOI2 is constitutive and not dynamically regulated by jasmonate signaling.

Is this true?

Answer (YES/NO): NO